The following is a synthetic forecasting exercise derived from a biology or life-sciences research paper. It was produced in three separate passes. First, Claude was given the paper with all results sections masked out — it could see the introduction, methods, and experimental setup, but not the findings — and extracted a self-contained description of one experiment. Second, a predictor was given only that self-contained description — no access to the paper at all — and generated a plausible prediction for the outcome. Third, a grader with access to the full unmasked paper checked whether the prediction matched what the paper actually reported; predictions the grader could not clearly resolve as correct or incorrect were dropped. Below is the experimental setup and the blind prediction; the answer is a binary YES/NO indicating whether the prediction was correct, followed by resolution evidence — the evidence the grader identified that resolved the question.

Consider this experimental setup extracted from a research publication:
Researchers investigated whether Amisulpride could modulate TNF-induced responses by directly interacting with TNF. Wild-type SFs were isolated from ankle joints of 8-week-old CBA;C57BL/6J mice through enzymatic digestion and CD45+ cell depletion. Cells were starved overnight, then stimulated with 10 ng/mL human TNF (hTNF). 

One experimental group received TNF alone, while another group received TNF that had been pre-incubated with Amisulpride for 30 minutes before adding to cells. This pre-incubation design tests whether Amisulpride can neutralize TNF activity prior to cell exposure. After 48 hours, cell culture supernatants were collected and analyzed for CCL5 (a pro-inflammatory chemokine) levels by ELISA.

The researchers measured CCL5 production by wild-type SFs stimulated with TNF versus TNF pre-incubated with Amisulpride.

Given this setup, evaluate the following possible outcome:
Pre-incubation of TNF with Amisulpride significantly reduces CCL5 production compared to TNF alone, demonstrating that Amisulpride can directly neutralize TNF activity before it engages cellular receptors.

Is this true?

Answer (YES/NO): NO